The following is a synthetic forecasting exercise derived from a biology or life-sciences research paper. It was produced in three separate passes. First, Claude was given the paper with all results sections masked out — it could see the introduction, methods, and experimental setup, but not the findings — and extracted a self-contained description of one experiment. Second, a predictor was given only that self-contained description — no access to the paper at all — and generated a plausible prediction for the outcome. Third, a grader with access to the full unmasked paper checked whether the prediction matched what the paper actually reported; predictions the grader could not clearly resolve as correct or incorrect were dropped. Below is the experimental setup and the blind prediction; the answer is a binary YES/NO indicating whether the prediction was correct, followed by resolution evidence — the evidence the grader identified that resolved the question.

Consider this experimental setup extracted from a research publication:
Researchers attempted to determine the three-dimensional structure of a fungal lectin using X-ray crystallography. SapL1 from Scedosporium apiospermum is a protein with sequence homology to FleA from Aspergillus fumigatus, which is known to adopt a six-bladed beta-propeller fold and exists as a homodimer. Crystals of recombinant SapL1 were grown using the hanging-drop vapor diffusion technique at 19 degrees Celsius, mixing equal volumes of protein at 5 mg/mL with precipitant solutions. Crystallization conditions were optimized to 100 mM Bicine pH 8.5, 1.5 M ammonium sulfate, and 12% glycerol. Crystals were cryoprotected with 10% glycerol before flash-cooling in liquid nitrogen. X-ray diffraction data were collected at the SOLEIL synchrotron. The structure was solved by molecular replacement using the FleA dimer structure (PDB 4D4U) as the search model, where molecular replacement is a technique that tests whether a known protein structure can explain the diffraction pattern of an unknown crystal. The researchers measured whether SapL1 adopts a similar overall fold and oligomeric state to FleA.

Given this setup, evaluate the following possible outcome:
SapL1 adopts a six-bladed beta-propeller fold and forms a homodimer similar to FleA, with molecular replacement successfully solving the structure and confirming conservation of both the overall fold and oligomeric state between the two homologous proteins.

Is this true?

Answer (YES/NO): YES